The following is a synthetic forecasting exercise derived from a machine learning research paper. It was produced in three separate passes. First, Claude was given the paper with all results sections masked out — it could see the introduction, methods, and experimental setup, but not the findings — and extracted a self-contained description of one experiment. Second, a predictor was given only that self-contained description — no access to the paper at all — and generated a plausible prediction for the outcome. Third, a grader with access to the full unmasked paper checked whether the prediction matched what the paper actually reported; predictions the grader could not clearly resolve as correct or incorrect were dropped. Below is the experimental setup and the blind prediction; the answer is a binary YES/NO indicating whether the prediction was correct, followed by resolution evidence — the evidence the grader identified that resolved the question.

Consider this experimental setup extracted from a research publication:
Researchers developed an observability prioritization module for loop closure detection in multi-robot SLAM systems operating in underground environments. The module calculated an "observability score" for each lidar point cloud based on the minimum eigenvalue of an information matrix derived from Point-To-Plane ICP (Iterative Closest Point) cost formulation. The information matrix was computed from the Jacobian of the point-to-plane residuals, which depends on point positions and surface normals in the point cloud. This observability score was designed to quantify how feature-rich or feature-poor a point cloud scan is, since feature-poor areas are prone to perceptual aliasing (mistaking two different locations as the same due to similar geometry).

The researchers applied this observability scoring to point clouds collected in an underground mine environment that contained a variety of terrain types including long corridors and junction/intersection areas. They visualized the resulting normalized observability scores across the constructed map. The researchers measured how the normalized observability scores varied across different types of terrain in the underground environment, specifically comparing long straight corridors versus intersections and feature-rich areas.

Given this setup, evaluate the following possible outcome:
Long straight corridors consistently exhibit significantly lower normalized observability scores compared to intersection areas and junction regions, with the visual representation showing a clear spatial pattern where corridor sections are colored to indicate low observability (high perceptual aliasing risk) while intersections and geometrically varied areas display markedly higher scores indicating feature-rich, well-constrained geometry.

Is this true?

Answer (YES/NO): YES